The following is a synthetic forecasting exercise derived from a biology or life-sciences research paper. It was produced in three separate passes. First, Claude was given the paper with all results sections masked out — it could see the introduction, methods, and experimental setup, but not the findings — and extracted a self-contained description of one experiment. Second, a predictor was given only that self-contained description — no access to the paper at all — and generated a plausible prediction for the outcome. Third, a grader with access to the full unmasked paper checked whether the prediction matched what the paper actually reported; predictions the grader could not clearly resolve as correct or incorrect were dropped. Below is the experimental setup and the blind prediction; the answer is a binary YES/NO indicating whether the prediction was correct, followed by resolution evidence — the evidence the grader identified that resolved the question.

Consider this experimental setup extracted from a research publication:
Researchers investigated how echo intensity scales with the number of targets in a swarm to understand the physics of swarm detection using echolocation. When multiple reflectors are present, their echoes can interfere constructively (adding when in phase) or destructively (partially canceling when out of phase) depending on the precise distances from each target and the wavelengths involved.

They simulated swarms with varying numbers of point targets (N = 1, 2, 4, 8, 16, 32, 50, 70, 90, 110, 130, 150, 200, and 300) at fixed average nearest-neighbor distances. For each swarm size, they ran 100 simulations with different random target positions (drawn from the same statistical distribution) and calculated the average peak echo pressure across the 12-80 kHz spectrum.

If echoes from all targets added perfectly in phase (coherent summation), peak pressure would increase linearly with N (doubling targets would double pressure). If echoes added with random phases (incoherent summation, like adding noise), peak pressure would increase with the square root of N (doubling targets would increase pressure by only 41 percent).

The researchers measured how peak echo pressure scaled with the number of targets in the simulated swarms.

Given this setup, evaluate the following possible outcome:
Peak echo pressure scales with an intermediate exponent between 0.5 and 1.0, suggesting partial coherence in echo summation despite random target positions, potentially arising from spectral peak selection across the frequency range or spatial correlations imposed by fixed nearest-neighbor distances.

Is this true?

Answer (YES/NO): NO